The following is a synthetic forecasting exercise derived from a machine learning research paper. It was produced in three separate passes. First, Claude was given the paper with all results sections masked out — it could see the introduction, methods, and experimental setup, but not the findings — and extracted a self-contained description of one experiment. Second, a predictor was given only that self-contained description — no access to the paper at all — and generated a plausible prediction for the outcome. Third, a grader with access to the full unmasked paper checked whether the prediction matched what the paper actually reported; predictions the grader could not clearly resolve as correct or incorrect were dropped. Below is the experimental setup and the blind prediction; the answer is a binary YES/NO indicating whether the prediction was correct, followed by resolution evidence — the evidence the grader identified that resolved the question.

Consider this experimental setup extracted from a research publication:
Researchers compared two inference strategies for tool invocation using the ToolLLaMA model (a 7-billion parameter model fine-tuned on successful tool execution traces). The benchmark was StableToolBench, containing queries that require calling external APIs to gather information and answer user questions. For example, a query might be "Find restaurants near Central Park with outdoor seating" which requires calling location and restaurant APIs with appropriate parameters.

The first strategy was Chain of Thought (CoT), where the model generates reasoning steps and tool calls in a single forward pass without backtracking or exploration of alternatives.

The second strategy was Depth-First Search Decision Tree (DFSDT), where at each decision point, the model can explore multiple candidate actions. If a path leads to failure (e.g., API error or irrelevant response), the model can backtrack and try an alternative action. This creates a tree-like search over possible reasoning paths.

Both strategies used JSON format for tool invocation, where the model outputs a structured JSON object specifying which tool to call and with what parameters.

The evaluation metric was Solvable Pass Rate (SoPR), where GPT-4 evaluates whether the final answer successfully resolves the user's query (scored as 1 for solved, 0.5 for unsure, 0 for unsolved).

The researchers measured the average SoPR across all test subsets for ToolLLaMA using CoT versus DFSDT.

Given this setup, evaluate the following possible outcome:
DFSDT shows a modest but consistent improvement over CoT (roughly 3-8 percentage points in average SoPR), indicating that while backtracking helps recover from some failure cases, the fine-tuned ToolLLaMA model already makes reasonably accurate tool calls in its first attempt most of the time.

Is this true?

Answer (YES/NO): NO